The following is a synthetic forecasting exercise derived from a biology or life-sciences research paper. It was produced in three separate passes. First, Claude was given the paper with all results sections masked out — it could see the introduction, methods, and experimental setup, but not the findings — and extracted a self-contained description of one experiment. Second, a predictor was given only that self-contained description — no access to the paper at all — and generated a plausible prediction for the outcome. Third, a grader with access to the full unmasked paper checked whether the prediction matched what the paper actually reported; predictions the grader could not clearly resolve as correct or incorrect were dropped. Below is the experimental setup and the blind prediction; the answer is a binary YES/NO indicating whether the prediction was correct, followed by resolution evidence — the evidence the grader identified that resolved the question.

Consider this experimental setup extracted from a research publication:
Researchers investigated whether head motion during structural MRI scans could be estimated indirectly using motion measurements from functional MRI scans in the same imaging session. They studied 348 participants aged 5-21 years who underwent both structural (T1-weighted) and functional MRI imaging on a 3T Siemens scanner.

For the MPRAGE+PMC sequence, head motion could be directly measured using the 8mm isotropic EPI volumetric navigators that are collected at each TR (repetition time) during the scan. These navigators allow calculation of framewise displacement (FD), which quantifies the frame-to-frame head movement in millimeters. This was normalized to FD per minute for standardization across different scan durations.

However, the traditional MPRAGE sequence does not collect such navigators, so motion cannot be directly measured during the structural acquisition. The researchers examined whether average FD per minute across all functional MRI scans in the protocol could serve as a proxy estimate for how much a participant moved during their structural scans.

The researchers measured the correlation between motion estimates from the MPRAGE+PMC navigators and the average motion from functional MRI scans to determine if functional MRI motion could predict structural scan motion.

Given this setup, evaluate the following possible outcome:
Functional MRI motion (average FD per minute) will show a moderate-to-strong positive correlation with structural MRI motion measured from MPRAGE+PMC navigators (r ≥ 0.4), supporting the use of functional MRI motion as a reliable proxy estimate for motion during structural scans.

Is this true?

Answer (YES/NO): YES